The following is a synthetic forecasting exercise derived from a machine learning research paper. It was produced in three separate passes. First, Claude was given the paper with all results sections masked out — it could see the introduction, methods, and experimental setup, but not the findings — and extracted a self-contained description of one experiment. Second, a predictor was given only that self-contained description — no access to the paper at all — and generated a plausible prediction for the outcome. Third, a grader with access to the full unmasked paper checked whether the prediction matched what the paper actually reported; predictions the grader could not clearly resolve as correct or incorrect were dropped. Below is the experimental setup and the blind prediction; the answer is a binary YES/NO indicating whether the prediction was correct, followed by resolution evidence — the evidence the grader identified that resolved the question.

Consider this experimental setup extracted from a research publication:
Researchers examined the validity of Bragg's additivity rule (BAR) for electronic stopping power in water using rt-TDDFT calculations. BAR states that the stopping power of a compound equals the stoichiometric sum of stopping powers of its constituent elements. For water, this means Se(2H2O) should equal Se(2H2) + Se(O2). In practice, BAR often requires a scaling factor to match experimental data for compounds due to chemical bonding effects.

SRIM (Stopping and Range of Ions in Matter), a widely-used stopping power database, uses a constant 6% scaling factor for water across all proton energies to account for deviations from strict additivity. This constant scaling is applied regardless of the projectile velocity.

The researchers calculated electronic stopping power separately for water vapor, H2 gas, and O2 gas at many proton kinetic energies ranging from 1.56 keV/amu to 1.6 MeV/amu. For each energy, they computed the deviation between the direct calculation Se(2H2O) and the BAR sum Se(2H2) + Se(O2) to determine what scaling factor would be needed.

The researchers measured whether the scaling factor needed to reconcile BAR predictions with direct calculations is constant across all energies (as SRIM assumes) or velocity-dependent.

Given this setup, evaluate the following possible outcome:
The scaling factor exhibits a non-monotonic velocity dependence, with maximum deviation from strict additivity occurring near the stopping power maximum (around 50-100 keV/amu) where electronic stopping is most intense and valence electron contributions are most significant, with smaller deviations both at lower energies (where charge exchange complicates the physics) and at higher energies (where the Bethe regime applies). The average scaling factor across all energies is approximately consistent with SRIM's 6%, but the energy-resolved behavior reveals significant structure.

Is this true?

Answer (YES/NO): NO